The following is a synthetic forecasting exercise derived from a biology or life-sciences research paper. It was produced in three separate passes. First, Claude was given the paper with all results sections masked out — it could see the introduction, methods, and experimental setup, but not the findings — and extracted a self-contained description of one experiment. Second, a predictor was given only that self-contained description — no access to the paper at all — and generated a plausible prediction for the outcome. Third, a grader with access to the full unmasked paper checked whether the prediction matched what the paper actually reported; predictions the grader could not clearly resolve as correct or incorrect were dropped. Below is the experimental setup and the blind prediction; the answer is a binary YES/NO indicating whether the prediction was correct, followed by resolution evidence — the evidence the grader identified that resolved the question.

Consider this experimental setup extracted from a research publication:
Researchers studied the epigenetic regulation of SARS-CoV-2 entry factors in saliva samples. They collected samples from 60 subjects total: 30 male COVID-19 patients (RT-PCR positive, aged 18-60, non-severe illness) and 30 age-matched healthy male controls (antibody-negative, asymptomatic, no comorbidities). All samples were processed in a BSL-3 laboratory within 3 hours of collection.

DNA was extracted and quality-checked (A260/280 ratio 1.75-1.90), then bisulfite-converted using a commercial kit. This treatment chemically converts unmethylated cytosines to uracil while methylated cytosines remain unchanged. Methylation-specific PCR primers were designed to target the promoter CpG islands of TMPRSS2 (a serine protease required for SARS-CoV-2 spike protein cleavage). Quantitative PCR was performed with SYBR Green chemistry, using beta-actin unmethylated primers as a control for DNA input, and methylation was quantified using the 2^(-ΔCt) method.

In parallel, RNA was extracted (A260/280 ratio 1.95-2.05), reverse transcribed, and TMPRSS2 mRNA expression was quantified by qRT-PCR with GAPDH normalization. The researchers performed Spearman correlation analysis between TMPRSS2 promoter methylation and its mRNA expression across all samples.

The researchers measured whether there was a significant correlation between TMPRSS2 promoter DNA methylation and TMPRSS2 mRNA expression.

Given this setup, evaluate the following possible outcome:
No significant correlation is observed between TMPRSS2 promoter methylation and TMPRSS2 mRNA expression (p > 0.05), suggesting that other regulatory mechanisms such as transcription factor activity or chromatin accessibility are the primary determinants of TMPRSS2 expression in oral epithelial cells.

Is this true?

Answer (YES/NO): YES